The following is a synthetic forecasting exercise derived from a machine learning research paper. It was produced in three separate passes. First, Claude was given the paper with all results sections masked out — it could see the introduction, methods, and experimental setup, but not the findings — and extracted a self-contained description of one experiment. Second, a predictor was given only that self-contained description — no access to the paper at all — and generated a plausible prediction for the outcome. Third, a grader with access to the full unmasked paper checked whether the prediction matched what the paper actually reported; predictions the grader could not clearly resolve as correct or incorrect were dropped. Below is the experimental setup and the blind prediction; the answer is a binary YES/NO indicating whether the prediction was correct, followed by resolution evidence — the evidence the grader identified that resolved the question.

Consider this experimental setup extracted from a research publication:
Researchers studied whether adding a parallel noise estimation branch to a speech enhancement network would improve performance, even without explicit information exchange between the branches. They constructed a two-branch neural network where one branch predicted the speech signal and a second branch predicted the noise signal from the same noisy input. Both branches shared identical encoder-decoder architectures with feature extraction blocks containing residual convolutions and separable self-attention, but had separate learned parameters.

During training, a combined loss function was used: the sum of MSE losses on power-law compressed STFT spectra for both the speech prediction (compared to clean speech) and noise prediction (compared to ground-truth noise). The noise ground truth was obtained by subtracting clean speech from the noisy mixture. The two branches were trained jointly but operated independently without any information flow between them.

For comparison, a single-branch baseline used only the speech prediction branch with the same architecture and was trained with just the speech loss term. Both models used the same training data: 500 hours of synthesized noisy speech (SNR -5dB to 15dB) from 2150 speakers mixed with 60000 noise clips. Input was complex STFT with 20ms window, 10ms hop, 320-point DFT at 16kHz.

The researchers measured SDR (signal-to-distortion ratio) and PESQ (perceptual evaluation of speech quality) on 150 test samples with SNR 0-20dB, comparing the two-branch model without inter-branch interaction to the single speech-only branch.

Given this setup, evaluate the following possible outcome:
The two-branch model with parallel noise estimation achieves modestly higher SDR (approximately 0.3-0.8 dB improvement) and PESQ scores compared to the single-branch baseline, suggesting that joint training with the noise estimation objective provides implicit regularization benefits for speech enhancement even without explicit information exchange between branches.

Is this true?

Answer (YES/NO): NO